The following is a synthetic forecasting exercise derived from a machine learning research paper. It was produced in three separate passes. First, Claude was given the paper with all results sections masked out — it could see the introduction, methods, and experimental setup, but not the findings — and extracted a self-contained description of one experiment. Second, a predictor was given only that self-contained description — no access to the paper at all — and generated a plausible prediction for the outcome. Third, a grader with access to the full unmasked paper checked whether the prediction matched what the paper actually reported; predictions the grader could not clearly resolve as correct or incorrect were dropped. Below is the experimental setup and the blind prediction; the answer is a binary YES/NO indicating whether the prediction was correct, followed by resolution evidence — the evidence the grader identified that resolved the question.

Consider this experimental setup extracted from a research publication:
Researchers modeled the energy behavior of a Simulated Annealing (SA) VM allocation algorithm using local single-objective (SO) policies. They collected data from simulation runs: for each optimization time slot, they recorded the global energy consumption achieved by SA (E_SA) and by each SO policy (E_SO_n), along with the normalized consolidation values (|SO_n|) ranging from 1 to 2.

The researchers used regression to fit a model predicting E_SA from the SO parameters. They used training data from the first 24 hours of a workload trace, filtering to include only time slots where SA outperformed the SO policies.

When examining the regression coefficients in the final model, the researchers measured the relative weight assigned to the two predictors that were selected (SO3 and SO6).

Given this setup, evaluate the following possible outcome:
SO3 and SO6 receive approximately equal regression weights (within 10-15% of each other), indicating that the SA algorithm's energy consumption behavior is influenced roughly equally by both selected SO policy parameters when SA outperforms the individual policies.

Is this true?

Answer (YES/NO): NO